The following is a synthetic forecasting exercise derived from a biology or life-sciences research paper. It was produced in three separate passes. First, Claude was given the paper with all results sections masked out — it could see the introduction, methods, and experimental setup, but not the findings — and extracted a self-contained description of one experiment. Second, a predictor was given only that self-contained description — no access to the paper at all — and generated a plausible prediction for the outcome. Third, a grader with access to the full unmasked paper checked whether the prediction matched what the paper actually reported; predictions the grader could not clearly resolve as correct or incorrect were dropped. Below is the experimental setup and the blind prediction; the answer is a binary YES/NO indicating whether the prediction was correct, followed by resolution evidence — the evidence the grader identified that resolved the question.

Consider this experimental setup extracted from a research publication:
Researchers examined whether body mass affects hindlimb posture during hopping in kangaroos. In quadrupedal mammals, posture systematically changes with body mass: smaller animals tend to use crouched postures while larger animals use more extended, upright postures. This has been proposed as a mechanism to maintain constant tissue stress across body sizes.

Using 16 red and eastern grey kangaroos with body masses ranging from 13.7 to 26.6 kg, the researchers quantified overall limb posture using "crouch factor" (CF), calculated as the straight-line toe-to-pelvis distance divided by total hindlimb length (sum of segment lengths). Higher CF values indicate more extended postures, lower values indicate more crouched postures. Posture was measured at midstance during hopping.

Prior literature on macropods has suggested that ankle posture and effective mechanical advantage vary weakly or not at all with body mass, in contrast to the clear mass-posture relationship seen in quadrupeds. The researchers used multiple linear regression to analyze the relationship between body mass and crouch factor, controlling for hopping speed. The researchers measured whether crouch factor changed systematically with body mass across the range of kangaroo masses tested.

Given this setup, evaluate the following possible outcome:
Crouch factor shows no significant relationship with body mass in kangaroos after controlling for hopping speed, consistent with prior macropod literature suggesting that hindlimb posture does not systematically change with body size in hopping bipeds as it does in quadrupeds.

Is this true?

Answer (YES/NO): NO